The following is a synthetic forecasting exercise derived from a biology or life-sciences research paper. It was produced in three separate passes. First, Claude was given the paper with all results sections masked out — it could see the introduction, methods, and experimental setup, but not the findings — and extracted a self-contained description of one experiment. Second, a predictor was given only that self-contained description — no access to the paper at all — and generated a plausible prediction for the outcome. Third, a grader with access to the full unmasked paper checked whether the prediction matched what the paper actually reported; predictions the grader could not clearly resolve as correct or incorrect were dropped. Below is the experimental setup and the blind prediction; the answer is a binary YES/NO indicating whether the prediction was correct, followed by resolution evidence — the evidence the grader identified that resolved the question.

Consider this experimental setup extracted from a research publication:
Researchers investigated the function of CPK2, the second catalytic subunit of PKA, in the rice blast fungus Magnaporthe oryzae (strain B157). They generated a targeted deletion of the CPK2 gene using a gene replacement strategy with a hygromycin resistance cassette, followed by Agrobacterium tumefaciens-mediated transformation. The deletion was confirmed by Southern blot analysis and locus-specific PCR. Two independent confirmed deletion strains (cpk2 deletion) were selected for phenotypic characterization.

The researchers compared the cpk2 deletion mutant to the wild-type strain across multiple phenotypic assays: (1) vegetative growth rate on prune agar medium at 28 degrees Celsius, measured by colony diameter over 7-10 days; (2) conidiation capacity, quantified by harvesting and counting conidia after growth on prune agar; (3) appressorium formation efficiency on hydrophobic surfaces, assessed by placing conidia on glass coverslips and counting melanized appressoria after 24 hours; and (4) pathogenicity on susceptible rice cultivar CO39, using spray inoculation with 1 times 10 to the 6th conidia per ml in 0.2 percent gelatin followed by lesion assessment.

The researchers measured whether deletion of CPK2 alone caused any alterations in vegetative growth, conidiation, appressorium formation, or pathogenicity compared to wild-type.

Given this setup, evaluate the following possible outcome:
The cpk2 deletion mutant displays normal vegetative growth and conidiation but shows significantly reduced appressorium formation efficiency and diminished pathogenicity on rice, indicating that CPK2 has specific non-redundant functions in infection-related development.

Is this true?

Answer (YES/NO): NO